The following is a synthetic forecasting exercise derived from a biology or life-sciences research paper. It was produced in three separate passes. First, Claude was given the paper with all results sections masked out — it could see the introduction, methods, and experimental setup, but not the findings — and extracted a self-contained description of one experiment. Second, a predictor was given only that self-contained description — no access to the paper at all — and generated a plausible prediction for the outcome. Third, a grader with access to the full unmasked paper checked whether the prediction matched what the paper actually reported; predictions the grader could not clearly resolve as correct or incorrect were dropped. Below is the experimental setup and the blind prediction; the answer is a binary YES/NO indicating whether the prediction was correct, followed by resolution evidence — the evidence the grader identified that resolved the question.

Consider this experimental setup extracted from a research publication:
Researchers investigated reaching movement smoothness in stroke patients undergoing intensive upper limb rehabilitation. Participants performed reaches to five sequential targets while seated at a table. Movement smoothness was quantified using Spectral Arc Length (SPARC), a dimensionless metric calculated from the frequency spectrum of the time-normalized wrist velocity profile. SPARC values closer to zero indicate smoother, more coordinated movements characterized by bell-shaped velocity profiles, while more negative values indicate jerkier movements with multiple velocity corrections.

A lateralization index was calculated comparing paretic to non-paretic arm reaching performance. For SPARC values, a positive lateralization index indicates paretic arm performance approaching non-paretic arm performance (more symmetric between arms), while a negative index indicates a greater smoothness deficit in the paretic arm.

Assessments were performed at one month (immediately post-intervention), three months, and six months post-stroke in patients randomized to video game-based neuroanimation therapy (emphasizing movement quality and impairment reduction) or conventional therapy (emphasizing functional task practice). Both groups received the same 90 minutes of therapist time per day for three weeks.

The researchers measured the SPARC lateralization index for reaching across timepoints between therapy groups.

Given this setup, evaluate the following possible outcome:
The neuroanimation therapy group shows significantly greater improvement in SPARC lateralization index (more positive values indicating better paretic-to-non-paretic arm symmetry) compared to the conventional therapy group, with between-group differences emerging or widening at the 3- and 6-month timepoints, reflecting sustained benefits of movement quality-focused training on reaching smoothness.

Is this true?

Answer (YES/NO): NO